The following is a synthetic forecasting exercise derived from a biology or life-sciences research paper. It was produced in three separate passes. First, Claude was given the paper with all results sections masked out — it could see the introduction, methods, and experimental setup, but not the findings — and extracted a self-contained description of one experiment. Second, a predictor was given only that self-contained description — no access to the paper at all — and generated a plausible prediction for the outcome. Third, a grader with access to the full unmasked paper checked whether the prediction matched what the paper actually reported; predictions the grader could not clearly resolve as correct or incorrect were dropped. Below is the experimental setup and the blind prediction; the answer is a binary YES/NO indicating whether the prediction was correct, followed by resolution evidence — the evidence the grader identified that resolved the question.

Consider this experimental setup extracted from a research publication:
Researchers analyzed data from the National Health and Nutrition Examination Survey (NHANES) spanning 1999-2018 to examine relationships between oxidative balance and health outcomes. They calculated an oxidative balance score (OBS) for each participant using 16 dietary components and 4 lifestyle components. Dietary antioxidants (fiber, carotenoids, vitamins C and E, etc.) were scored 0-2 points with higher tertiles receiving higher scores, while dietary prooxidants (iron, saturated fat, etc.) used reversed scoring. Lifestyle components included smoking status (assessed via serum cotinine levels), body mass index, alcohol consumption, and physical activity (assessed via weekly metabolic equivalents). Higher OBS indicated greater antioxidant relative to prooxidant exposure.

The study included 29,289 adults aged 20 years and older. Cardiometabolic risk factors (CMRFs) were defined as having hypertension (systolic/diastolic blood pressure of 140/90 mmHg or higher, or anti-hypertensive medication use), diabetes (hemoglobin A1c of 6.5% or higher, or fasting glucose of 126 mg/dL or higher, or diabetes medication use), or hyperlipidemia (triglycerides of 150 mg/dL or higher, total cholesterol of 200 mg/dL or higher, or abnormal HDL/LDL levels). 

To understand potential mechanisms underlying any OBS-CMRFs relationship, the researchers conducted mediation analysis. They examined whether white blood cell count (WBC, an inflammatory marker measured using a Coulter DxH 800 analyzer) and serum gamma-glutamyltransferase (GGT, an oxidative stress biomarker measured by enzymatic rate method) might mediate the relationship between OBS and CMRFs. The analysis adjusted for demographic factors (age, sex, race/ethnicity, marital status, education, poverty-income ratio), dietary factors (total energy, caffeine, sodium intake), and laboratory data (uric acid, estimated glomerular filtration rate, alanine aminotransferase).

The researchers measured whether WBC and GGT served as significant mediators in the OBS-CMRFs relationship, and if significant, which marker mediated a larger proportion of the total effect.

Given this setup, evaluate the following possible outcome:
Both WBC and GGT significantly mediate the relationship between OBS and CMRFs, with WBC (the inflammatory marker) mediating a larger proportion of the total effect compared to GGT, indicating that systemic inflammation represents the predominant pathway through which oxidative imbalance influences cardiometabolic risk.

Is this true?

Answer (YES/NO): NO